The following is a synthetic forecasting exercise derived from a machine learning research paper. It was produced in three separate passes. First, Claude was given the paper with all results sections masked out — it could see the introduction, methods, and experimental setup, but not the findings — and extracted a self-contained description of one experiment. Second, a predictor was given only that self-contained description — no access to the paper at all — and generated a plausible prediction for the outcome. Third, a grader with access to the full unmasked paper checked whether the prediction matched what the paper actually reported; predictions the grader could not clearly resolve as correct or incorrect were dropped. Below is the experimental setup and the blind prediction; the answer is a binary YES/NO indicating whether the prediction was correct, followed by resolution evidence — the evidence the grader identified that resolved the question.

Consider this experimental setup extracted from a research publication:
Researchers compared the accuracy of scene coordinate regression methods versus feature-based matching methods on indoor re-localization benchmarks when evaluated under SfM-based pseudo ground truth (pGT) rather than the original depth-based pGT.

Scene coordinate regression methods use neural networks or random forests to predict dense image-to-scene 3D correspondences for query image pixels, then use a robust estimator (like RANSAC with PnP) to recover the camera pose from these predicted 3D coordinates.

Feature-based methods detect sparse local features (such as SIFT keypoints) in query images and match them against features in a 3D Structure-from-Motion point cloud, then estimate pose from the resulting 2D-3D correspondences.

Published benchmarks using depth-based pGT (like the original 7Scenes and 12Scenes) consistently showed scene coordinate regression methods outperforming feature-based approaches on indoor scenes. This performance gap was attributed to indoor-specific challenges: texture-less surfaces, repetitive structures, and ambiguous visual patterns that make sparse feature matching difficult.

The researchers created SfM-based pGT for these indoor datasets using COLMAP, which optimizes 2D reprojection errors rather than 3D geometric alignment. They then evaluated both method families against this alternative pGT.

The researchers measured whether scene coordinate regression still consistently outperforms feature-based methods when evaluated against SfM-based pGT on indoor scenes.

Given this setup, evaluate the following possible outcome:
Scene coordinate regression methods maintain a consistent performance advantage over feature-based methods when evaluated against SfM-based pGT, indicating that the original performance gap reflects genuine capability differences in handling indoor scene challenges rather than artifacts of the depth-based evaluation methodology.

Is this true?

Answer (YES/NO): NO